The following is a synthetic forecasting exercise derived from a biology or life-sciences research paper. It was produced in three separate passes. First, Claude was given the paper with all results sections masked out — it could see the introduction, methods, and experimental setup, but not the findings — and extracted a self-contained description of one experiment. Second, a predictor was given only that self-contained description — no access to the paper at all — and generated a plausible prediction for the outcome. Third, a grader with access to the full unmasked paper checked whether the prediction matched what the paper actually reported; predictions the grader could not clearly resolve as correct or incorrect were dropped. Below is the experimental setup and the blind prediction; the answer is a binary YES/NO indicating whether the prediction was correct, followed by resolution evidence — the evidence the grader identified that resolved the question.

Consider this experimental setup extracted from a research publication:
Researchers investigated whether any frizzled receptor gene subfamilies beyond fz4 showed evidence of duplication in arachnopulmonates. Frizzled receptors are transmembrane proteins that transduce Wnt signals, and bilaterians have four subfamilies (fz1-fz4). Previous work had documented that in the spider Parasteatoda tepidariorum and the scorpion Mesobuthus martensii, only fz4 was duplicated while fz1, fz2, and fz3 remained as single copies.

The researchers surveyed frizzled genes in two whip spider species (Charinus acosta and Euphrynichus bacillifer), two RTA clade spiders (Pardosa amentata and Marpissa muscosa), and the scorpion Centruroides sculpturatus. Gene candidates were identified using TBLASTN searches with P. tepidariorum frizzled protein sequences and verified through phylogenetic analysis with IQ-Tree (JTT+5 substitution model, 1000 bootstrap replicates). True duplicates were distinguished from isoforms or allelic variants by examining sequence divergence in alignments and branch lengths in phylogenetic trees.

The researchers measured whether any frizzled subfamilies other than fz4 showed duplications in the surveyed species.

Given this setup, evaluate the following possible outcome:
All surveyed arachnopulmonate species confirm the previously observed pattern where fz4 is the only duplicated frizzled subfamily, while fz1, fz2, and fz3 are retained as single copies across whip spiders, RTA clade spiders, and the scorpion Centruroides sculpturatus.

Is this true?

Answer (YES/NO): NO